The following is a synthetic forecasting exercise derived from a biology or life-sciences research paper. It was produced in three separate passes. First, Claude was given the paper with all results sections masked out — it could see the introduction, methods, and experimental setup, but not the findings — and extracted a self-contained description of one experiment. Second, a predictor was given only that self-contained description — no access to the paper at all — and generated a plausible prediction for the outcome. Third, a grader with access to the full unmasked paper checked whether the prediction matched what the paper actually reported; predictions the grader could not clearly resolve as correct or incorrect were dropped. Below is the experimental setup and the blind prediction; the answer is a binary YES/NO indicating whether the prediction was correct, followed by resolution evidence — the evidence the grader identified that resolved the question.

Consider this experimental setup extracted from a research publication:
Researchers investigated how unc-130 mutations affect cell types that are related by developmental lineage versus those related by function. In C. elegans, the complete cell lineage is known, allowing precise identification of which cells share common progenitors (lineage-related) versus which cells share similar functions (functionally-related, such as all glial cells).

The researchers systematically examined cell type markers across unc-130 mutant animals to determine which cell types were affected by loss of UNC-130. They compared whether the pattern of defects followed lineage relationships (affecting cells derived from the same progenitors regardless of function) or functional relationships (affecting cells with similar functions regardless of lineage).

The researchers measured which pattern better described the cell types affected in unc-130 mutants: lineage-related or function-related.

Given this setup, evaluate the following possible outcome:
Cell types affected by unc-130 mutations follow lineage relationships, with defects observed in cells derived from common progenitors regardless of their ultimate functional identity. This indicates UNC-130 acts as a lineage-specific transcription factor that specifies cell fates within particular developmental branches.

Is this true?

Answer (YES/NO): YES